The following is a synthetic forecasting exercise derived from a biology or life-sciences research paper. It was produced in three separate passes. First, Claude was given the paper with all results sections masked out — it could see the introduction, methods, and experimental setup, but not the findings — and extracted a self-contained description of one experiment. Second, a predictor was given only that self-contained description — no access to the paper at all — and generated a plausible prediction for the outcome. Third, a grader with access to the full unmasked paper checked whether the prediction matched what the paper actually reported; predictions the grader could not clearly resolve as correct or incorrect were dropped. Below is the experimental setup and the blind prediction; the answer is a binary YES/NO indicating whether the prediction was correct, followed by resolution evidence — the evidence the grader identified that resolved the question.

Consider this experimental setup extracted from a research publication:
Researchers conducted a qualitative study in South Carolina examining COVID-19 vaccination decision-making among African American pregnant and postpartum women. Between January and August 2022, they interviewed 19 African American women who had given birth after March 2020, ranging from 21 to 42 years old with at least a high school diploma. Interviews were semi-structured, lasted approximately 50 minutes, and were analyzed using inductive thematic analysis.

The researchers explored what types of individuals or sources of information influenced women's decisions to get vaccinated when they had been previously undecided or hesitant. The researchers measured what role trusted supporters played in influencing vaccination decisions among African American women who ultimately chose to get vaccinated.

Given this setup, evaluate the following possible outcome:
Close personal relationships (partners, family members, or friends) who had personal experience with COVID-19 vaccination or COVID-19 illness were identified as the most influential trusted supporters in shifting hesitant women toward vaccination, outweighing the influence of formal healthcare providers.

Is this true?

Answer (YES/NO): NO